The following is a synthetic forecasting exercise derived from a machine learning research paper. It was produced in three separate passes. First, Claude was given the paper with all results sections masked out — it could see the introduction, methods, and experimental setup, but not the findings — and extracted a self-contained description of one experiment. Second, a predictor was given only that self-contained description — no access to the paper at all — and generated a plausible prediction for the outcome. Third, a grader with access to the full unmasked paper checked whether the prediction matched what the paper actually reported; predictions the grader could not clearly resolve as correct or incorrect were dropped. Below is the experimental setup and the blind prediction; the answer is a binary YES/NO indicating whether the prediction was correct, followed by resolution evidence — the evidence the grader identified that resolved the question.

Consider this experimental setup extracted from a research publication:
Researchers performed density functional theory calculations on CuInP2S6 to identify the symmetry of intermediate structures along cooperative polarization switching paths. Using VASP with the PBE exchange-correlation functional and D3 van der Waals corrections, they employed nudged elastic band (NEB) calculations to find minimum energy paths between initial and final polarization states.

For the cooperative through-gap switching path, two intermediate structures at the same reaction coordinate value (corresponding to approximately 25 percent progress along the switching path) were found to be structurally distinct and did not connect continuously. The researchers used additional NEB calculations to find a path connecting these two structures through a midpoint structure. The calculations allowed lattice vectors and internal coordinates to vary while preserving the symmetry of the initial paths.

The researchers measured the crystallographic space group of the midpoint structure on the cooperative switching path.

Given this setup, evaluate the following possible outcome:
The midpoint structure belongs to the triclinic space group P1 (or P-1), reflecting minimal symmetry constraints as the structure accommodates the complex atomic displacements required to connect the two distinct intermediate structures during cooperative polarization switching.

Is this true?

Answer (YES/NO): NO